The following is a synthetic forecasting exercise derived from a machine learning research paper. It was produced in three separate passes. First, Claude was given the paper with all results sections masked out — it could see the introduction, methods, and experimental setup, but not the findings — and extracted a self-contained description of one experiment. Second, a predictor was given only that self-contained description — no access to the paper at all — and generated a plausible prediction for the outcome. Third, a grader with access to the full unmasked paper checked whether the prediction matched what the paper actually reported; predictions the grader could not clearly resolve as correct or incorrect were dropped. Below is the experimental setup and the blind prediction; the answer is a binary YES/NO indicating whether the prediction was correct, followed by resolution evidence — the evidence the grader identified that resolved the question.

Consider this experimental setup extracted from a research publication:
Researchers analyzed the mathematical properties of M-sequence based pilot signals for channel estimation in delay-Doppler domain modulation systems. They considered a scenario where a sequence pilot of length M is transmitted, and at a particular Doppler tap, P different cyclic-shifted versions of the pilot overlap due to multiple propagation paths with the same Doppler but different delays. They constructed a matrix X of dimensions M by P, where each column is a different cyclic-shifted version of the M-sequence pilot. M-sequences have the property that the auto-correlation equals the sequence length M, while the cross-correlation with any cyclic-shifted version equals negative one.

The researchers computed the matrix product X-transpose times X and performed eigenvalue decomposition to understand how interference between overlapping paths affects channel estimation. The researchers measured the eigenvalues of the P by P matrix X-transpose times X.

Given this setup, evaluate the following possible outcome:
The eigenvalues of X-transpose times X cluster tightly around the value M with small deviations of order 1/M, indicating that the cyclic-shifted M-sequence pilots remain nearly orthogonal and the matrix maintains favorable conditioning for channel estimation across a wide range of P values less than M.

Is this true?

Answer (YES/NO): NO